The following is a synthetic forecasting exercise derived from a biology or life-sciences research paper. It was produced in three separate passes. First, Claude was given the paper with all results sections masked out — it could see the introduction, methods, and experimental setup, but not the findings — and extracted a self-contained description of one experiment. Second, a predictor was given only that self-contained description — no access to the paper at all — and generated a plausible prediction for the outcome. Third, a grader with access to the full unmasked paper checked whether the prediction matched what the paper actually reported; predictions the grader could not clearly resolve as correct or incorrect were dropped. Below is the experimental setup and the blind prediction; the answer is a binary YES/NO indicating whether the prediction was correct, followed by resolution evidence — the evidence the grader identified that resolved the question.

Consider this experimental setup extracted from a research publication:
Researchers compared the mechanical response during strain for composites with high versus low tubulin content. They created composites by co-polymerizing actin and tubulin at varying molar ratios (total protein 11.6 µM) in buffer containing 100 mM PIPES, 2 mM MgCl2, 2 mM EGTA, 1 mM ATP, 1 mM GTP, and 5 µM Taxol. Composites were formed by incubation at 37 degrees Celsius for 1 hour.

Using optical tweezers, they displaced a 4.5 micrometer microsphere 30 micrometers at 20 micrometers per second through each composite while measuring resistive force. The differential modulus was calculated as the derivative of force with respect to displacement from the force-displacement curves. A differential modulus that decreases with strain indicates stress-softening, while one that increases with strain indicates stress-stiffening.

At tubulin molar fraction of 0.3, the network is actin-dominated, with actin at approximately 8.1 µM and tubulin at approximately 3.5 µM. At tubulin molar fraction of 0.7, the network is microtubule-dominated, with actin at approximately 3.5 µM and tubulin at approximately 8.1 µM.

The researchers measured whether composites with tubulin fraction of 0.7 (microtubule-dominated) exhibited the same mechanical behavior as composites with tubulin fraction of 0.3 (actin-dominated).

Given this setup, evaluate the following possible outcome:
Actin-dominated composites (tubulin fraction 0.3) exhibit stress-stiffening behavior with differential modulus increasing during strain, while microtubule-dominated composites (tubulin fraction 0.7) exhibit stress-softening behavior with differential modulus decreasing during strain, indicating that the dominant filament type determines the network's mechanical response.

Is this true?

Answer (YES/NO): NO